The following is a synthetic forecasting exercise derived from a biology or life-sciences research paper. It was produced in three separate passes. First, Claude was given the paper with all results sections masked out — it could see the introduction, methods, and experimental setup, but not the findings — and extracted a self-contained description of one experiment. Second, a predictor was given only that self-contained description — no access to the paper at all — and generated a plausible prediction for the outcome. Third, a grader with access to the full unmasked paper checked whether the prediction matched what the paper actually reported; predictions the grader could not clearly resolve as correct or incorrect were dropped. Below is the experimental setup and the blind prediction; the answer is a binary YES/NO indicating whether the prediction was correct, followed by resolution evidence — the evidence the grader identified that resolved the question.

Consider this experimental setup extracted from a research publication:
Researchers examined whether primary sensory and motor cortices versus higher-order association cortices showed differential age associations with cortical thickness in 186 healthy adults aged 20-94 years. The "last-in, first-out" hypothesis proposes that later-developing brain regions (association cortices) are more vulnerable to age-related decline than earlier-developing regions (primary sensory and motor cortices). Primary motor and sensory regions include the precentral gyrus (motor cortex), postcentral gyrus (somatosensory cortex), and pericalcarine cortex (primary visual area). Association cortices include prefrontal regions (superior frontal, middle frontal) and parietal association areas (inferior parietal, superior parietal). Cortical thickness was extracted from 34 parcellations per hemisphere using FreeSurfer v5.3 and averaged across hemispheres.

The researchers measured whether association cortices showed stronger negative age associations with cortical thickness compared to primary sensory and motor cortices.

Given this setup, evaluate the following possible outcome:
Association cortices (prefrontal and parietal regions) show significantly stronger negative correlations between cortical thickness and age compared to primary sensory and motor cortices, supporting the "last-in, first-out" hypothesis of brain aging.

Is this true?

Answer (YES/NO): YES